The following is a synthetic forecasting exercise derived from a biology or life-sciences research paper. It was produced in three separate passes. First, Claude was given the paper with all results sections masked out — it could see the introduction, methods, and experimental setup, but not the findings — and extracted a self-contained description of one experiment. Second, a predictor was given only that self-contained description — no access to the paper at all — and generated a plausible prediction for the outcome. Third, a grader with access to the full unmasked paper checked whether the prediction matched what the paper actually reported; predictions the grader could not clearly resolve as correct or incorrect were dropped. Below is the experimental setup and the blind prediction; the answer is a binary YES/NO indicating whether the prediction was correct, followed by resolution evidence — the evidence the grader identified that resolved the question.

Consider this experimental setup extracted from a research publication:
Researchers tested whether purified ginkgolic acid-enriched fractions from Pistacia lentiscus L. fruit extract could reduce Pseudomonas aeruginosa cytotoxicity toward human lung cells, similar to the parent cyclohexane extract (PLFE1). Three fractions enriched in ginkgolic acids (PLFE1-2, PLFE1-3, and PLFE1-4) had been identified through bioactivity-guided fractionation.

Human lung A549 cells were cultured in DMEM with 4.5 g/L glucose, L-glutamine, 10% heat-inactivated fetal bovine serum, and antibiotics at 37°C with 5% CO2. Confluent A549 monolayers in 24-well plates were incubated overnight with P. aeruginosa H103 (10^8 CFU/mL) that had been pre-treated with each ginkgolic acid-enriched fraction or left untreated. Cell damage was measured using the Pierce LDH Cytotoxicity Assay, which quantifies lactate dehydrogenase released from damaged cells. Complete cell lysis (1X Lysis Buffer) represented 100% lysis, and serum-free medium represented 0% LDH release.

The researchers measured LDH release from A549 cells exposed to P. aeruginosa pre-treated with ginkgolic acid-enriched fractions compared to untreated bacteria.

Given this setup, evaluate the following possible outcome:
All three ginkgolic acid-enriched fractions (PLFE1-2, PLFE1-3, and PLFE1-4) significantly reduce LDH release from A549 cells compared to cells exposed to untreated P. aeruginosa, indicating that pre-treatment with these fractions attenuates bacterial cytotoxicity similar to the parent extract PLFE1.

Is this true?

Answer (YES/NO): YES